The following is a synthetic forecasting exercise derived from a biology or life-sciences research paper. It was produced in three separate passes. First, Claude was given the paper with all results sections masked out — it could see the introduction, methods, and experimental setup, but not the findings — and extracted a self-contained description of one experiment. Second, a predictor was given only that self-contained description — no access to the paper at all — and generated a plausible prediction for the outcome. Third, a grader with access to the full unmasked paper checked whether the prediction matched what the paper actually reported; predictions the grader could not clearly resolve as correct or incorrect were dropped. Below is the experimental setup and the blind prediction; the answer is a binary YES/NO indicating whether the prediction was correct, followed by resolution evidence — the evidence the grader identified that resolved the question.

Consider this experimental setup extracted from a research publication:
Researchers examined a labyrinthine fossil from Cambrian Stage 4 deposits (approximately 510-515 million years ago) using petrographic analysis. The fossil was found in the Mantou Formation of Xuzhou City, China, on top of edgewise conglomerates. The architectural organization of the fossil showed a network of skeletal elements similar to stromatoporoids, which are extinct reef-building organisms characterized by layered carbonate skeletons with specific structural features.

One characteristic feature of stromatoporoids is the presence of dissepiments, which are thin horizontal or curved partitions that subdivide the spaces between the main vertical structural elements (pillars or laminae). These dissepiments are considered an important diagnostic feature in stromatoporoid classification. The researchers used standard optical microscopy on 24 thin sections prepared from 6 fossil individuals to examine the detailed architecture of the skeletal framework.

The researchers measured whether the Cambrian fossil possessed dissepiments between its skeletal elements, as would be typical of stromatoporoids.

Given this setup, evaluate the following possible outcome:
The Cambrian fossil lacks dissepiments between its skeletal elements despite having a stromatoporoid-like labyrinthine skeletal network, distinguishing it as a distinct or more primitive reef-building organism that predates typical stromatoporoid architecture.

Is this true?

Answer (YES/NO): NO